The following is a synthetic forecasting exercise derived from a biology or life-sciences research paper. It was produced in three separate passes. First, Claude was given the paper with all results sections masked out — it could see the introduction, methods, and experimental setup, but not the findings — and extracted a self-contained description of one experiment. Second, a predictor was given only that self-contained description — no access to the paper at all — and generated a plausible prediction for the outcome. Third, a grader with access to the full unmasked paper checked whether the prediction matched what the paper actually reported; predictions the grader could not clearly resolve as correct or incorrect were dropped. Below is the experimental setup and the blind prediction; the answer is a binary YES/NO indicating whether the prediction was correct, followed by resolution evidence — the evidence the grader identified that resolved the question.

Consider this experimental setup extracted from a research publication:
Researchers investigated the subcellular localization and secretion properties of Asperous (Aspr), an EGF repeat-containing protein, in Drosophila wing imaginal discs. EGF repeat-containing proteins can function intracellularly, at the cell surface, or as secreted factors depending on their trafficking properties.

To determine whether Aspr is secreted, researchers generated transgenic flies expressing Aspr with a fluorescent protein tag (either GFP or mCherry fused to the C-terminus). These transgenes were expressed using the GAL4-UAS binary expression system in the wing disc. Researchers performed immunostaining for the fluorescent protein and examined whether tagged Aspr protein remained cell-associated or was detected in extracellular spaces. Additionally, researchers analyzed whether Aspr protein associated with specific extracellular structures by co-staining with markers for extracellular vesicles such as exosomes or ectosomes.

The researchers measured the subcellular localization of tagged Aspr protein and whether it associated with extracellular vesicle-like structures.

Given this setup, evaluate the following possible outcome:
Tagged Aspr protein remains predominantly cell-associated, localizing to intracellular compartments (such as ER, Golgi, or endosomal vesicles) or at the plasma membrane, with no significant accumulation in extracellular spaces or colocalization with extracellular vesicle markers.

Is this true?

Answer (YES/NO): NO